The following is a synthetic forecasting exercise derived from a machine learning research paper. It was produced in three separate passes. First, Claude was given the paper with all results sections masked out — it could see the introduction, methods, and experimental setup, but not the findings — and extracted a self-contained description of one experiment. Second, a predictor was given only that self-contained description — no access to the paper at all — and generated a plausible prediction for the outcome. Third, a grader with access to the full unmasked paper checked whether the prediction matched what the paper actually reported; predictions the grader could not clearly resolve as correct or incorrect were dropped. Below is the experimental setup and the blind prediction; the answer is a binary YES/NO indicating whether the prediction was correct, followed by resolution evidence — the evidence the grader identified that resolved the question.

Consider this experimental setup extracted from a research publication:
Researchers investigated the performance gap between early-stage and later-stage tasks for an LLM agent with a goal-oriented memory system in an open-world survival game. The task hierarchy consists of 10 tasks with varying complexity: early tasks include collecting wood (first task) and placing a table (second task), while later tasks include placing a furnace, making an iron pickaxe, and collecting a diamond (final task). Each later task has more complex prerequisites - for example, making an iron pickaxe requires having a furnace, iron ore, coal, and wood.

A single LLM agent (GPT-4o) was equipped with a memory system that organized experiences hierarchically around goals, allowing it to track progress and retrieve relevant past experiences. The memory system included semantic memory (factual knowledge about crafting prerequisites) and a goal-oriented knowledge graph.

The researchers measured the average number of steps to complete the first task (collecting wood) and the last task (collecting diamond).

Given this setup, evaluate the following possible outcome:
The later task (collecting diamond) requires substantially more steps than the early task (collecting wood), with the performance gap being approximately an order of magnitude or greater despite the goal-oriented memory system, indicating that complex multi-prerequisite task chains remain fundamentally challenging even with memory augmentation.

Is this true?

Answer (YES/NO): YES